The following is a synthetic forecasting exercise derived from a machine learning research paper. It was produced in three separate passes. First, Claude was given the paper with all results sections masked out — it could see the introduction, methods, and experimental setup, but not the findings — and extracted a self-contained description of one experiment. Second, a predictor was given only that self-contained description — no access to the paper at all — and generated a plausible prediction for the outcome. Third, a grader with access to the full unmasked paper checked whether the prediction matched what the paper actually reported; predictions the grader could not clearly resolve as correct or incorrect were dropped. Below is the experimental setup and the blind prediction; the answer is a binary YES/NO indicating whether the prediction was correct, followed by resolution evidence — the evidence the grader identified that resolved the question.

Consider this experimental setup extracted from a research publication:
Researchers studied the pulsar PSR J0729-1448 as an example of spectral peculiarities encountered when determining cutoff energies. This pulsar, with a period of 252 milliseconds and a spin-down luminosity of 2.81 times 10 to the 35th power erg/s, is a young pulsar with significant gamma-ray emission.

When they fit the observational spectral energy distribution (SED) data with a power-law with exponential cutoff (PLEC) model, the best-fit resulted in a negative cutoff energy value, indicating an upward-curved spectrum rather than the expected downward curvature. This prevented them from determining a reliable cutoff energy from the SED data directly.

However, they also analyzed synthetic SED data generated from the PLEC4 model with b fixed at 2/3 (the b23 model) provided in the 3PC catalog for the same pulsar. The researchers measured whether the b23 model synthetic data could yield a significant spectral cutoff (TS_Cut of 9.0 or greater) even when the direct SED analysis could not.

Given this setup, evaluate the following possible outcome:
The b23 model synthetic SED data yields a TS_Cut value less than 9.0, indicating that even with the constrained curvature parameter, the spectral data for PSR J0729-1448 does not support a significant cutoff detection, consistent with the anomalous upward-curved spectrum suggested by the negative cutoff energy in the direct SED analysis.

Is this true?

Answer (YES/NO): NO